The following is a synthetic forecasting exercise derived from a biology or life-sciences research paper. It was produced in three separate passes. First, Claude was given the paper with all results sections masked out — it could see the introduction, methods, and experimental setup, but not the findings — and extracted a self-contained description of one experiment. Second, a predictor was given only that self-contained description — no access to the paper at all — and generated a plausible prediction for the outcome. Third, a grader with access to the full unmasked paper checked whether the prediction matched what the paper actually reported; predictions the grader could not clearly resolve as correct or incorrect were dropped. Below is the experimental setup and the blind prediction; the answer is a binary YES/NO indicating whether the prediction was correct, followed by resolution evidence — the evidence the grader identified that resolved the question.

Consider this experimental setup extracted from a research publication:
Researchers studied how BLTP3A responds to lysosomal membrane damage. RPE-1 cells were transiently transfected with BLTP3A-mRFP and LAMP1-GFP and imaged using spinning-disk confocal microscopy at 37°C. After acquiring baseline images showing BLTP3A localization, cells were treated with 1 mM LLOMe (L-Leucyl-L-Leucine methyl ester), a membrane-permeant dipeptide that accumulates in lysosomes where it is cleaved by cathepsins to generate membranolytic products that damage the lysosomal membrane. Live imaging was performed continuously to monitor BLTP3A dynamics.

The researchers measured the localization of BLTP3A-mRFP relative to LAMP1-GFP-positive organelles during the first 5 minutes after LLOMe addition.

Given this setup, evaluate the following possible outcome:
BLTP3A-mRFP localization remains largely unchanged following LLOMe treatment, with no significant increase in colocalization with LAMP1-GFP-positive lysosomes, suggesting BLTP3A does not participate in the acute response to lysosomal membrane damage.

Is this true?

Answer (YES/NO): NO